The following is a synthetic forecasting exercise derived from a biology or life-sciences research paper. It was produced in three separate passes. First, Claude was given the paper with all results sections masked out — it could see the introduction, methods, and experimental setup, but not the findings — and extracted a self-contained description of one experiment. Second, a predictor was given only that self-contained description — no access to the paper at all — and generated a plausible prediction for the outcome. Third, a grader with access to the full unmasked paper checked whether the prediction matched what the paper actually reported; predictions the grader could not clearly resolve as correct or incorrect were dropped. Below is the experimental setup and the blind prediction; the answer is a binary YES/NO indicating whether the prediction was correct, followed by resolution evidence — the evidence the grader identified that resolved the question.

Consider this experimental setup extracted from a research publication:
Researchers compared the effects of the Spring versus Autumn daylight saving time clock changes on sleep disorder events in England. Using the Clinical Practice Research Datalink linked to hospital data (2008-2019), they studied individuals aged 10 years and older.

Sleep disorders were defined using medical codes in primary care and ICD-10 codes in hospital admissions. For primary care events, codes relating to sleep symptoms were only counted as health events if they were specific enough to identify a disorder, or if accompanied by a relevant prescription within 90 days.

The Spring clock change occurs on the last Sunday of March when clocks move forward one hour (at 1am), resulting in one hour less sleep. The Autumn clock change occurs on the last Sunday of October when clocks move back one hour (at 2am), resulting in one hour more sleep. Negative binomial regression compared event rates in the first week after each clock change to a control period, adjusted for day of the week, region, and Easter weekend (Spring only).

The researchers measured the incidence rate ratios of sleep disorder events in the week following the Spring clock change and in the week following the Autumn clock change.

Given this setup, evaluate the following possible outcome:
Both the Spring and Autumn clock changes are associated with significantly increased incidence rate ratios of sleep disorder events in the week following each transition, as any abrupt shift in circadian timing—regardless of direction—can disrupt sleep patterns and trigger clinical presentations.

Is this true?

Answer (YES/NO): NO